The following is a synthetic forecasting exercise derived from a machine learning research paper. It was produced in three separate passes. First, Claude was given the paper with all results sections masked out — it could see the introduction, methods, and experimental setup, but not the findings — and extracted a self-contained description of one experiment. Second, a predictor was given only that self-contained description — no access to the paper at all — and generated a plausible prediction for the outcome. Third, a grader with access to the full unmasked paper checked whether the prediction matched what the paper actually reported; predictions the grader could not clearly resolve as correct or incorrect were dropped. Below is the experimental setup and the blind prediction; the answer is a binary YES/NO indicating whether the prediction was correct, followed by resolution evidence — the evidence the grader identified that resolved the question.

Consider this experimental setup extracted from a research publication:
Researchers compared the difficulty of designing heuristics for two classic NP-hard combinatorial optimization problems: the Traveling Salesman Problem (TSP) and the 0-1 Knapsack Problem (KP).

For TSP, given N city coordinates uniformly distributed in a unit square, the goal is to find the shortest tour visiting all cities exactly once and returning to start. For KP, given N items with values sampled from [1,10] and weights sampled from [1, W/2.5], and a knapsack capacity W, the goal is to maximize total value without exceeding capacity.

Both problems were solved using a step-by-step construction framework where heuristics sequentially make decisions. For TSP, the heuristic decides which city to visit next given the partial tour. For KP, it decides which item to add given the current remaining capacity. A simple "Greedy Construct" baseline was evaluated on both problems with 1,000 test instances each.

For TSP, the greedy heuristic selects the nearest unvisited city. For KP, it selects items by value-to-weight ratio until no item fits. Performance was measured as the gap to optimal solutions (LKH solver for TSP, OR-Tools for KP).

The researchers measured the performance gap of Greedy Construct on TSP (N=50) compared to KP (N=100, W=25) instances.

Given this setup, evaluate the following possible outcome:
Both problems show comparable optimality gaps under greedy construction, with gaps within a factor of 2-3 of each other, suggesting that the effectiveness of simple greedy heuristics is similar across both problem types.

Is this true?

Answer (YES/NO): NO